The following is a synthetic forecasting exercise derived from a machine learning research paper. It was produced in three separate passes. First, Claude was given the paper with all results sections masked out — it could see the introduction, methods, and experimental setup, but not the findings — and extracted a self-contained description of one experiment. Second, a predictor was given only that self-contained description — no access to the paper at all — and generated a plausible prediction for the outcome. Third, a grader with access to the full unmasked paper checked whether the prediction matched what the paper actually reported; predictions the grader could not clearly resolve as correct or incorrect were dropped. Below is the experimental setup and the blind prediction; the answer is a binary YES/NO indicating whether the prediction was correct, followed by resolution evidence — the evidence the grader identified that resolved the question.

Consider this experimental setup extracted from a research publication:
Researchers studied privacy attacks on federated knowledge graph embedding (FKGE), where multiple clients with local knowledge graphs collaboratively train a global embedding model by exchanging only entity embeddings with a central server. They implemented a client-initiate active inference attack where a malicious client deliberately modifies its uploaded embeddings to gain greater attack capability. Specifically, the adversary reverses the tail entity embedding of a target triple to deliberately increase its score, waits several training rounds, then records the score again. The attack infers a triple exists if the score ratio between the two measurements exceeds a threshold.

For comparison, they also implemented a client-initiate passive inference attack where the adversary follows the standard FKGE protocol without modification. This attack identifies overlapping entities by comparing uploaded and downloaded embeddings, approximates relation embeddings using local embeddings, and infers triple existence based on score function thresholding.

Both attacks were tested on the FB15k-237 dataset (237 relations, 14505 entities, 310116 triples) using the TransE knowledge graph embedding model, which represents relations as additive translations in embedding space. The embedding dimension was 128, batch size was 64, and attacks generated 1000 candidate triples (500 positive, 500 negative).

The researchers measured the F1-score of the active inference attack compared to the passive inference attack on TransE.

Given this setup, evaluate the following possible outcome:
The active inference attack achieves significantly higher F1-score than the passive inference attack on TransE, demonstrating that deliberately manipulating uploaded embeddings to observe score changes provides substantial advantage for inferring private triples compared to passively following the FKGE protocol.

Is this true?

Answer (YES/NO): YES